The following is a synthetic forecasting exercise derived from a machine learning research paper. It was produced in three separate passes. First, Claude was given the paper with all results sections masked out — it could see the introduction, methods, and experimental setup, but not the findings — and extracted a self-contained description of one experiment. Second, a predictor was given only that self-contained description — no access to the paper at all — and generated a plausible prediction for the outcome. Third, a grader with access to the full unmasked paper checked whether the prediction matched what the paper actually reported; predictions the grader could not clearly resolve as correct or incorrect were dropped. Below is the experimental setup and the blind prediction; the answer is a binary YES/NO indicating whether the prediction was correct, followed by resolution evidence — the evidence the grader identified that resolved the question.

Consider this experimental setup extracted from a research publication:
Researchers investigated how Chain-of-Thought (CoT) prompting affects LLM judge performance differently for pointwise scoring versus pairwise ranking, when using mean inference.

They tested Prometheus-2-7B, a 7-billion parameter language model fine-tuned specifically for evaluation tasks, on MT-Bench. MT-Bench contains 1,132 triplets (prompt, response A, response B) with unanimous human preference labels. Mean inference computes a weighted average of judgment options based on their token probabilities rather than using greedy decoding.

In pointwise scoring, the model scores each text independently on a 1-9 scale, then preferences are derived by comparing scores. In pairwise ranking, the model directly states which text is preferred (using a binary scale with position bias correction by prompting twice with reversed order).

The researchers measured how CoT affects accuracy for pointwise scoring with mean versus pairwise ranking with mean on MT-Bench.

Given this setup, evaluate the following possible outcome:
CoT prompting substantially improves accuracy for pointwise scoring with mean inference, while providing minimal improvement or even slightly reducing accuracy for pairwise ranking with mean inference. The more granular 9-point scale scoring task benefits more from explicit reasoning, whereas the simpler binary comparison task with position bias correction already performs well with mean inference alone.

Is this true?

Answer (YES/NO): NO